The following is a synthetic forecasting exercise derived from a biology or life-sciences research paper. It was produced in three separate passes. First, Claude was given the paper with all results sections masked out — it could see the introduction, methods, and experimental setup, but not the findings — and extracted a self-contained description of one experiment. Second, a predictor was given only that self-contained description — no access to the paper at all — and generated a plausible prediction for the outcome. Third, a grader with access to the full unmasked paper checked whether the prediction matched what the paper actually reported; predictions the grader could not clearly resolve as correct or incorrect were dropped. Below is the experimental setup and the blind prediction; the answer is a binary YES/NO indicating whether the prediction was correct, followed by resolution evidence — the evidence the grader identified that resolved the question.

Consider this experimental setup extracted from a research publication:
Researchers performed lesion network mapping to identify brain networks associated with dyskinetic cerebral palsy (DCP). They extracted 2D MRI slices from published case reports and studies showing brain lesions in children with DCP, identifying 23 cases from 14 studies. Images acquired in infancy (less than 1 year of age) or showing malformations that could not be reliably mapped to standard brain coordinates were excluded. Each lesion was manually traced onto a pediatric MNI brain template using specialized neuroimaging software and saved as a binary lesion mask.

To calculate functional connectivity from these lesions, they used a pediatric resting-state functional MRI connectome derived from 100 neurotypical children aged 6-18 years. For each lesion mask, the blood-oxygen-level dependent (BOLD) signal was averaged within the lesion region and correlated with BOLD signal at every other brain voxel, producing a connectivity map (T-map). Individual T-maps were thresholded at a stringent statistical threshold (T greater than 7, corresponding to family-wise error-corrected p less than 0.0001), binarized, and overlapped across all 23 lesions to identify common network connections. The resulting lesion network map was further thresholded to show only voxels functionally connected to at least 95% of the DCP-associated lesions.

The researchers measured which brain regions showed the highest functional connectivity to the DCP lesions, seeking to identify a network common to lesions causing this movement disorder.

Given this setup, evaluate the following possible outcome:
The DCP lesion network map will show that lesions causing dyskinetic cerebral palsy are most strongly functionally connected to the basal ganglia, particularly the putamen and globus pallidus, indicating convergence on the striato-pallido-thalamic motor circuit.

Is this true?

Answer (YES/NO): NO